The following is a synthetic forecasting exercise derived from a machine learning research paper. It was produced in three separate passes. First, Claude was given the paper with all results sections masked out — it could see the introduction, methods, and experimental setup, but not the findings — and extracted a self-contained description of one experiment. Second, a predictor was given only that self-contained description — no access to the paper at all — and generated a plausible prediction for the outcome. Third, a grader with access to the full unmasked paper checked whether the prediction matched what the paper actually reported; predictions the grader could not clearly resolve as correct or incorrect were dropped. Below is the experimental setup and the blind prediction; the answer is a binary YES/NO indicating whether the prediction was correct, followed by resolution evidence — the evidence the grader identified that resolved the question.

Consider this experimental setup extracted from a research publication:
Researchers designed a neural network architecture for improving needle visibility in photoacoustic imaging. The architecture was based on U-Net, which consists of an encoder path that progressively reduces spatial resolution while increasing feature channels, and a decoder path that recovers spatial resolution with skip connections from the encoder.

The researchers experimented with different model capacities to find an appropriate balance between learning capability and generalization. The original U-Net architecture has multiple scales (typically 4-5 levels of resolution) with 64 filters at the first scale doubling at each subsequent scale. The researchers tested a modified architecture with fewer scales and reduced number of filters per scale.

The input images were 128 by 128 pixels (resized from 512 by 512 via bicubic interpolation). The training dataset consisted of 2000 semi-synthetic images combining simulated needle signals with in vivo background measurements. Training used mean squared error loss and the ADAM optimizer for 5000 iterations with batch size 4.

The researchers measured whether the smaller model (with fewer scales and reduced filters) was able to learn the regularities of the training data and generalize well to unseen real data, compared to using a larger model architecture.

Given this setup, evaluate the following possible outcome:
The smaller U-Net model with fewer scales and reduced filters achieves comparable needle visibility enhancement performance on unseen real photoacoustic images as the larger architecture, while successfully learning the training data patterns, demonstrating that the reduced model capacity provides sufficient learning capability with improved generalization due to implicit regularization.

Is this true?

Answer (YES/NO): NO